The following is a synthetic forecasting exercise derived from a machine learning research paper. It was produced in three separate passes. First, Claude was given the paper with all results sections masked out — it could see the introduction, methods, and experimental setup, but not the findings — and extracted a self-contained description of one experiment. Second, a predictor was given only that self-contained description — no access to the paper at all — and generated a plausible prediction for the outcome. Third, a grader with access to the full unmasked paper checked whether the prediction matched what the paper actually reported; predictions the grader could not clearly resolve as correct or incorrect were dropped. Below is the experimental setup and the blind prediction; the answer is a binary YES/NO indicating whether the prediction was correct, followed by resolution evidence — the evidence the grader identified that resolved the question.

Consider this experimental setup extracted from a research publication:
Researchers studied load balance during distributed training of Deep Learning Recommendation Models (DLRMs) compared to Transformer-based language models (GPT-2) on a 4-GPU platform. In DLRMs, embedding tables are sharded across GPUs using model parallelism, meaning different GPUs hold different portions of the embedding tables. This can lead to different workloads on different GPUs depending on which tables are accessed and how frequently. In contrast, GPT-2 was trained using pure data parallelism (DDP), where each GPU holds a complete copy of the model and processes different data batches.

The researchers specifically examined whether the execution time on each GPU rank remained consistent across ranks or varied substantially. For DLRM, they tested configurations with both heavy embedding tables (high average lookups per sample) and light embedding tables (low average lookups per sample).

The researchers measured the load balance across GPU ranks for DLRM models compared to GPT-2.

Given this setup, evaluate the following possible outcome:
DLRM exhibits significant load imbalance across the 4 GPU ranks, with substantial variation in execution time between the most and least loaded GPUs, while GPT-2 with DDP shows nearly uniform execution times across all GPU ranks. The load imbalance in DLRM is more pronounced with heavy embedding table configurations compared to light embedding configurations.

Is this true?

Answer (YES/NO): NO